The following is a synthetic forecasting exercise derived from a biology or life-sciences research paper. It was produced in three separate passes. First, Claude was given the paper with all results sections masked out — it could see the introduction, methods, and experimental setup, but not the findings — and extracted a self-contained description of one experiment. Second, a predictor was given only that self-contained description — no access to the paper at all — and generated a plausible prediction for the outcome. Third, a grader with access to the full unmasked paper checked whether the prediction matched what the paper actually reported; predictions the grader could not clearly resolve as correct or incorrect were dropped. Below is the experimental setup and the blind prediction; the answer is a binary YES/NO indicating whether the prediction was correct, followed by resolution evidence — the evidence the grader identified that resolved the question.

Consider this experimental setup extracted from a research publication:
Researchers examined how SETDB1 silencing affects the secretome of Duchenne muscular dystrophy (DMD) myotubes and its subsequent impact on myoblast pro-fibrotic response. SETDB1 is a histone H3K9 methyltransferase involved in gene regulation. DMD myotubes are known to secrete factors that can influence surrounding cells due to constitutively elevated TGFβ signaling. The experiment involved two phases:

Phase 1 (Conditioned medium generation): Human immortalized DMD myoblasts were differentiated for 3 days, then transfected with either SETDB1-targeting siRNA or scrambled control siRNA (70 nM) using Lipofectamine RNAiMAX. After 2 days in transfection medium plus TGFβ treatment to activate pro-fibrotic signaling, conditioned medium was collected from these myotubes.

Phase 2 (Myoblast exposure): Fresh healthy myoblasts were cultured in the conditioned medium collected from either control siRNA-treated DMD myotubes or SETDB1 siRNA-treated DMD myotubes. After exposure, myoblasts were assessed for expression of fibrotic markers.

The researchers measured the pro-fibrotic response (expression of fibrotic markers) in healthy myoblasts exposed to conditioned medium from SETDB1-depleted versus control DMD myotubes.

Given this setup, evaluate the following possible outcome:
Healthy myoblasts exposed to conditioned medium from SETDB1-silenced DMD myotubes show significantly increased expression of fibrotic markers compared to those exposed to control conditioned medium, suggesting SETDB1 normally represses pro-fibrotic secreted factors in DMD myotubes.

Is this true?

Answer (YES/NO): NO